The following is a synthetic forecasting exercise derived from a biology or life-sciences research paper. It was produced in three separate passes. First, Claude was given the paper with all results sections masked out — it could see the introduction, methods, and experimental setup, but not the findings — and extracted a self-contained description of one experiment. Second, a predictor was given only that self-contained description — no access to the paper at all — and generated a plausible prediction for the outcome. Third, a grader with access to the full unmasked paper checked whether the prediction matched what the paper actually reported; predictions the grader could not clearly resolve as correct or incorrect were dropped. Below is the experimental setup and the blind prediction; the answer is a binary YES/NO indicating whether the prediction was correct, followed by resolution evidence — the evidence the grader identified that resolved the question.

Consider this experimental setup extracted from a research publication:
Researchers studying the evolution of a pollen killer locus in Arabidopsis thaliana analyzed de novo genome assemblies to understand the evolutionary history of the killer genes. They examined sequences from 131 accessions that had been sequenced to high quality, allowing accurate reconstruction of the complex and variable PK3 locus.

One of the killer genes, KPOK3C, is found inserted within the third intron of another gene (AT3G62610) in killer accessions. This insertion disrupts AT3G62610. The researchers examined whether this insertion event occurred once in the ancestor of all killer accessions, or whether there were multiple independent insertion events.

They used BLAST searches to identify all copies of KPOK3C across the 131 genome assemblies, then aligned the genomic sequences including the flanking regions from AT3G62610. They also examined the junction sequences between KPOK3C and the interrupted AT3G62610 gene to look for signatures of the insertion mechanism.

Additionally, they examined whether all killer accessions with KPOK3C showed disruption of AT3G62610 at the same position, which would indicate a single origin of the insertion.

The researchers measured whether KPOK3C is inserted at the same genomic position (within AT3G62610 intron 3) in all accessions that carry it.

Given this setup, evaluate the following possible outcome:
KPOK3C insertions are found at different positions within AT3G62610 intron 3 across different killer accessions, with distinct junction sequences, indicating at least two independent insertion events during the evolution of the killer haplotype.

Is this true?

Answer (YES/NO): NO